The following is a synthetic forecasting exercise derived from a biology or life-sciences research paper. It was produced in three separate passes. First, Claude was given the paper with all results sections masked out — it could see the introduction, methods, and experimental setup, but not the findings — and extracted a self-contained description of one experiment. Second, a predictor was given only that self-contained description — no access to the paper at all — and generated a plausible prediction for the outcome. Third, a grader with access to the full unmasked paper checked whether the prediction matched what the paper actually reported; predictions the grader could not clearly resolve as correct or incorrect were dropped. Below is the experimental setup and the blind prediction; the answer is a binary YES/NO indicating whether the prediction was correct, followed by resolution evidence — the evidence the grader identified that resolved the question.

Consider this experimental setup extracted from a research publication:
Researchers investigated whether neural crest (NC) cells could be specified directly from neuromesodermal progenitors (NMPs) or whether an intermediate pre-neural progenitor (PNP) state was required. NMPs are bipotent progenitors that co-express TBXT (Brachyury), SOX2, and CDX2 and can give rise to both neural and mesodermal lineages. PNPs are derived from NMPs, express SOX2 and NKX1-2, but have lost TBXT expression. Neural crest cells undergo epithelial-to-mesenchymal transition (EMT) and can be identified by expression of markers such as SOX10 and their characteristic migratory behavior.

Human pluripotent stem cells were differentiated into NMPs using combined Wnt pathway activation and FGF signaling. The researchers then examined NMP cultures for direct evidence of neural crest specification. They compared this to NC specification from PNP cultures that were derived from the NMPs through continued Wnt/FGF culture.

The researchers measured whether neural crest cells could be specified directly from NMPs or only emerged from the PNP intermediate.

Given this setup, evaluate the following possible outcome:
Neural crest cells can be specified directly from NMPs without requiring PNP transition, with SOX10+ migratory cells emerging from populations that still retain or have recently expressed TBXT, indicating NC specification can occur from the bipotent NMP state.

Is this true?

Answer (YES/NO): NO